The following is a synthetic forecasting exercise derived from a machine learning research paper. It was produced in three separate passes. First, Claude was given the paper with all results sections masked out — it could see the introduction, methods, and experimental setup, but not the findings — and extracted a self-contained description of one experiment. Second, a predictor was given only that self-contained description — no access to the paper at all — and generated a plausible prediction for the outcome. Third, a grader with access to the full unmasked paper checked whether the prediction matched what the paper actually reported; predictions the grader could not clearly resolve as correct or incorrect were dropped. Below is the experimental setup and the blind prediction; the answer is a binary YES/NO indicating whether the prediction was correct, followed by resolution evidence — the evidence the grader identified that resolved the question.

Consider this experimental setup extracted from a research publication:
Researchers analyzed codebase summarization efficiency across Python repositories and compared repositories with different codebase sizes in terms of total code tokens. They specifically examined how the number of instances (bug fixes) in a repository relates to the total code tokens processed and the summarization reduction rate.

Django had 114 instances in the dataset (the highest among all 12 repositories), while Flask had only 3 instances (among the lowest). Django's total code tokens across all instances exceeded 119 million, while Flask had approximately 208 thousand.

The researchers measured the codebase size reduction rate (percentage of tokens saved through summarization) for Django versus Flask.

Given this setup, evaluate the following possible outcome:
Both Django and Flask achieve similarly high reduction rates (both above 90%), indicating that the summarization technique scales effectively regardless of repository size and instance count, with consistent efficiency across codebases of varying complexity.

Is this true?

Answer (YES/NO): NO